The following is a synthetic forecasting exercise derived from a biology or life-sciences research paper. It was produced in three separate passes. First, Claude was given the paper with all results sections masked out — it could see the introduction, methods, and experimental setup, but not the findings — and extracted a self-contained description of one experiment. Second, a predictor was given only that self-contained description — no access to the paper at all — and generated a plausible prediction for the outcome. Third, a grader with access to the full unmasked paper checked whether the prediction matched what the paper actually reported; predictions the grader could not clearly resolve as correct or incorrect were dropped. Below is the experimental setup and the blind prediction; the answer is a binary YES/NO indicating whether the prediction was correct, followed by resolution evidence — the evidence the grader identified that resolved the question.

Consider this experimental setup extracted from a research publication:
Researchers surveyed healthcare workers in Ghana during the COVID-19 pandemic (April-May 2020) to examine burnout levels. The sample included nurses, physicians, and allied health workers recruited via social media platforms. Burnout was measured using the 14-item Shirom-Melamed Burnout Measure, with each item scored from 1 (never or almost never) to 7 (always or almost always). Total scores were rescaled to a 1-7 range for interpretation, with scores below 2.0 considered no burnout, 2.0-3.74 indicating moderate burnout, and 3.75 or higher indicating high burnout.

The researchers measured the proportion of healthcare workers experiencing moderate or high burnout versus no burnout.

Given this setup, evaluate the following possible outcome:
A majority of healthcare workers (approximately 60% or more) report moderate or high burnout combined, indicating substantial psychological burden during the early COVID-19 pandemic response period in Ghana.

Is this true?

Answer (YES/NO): NO